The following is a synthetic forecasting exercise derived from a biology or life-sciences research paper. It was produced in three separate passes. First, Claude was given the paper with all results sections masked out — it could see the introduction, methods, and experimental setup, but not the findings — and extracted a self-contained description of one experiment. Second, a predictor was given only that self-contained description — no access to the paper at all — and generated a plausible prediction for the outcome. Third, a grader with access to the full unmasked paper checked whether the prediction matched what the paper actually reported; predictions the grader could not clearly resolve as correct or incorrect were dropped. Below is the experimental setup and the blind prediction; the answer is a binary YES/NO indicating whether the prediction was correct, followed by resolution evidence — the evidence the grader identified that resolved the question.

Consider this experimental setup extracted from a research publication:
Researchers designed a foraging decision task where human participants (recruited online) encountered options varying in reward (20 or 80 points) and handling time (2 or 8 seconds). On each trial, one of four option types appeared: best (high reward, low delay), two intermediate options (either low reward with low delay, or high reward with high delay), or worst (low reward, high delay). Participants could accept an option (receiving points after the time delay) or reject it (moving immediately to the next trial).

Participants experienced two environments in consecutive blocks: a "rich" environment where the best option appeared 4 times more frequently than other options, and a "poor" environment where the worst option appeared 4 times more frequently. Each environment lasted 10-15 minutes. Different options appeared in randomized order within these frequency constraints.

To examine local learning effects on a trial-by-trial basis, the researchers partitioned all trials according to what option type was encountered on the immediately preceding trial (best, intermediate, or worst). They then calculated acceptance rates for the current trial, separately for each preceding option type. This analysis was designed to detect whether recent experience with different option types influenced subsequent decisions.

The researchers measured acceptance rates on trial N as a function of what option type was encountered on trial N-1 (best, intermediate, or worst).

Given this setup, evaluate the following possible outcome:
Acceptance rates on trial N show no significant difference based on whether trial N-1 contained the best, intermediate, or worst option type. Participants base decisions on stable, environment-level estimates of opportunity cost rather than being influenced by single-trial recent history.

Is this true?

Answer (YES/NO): NO